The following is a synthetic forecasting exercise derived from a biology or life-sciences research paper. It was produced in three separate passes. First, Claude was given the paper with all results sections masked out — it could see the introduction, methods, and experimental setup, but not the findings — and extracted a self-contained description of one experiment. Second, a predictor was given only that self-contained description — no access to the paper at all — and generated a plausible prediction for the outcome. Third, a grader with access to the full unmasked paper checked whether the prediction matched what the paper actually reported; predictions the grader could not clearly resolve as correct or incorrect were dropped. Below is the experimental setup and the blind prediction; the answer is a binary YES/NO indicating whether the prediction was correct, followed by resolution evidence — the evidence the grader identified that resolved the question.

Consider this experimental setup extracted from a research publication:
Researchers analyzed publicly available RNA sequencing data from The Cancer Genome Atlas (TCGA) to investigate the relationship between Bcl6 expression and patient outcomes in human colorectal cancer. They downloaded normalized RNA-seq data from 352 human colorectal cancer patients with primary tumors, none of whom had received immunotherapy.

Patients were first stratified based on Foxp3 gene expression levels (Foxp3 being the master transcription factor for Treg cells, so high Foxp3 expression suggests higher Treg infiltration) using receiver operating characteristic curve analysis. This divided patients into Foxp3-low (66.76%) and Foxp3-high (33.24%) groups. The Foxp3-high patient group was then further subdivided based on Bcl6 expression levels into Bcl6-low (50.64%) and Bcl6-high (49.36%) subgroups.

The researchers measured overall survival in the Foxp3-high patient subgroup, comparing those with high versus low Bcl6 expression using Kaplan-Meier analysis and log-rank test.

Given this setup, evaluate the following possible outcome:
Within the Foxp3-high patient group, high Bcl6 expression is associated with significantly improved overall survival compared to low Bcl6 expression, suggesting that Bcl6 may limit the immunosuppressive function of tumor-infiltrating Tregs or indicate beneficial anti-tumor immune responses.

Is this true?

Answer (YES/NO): NO